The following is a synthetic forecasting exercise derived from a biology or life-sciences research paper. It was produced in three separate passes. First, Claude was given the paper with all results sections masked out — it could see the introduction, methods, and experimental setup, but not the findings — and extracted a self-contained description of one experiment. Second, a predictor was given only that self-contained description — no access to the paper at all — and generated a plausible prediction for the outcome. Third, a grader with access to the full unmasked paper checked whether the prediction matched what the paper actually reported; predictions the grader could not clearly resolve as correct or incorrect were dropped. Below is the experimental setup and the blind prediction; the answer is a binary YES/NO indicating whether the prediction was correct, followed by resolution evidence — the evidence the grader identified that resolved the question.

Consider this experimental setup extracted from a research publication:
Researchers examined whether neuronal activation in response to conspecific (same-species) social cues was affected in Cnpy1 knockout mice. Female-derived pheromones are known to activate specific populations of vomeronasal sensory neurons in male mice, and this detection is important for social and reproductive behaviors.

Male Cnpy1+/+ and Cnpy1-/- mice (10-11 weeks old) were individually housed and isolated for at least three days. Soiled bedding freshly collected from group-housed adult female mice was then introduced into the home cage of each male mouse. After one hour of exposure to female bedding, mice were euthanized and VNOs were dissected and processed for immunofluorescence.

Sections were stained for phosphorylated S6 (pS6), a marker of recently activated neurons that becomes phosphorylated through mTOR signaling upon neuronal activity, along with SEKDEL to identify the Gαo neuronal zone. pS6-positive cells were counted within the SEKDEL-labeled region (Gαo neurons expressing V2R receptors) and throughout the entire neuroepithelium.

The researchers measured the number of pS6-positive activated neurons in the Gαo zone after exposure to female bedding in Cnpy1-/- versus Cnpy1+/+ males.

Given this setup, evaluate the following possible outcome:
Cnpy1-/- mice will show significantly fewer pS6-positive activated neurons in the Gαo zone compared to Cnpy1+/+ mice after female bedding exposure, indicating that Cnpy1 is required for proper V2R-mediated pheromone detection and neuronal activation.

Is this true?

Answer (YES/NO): YES